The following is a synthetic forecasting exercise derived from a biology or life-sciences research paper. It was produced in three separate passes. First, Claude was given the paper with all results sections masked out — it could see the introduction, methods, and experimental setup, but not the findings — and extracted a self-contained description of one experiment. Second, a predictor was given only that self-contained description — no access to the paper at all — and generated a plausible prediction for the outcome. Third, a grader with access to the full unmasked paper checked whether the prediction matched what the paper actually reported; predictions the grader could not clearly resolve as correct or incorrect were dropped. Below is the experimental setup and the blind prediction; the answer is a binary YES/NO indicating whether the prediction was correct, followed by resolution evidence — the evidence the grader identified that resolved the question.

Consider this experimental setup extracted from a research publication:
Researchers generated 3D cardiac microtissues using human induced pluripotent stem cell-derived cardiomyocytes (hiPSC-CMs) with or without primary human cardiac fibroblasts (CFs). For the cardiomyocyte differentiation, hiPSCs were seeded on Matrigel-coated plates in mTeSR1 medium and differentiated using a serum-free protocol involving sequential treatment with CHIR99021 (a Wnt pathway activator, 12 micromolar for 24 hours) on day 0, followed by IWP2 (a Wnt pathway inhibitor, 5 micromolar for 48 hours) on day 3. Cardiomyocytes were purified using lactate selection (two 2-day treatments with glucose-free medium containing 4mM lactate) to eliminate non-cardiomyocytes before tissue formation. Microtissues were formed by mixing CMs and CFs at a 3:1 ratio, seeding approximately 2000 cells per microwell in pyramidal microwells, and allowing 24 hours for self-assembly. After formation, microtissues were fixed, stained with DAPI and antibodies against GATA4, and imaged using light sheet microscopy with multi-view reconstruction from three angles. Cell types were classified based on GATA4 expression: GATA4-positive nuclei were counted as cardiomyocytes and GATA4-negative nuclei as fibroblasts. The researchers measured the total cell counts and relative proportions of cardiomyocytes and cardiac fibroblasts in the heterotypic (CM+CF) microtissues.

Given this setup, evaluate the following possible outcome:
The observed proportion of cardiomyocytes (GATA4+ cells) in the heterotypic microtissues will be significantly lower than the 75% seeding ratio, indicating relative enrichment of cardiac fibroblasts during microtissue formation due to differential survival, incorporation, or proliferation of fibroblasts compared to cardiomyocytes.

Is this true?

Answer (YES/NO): NO